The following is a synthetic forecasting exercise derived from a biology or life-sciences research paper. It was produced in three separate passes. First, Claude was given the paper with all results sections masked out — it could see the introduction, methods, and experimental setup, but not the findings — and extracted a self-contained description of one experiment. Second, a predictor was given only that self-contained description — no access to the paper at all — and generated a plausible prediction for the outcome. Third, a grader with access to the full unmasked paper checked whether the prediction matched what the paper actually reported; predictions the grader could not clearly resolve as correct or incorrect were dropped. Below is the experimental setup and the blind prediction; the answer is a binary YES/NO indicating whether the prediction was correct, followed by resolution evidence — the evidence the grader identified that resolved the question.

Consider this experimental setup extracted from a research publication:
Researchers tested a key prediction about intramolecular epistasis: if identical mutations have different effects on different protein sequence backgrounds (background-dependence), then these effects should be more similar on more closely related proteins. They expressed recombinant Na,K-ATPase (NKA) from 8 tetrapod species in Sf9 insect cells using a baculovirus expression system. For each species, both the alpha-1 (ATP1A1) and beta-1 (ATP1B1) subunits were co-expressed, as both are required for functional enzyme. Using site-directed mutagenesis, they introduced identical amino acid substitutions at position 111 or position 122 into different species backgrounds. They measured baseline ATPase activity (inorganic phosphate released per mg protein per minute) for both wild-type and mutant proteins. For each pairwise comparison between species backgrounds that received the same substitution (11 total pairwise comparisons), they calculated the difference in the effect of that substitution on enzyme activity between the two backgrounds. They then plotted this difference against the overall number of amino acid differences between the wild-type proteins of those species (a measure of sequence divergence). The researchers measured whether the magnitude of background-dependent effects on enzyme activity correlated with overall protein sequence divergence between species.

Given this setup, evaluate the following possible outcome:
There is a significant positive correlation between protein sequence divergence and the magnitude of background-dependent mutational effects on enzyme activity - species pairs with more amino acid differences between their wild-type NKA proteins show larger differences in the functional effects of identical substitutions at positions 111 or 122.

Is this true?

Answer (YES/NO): NO